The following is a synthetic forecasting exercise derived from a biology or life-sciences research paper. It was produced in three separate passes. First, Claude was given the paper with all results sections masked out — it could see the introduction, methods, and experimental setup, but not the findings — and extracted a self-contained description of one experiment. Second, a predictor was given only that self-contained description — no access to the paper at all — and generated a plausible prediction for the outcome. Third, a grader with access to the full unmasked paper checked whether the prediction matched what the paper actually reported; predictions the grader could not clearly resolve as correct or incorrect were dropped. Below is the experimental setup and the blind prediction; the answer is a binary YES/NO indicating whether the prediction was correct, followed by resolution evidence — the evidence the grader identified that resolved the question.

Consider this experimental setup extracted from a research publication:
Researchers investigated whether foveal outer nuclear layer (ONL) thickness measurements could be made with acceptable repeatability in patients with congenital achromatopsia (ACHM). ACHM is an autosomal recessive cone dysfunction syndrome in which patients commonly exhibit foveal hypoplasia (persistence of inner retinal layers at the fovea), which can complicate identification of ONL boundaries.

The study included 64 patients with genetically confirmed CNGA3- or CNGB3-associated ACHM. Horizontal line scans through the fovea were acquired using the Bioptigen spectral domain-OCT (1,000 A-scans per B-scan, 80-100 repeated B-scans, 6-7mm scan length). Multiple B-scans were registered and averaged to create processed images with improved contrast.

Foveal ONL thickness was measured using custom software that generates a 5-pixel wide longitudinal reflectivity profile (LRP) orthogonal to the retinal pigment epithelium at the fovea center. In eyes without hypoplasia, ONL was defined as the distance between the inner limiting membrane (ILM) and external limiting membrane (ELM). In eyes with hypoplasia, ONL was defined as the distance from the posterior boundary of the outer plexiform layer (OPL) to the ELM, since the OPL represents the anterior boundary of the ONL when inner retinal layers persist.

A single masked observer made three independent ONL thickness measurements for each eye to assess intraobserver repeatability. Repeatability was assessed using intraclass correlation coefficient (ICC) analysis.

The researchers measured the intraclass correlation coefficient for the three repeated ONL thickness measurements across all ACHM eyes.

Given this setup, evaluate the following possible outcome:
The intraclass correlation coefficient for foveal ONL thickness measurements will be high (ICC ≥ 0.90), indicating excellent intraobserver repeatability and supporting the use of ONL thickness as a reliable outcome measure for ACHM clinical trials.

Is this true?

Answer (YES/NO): YES